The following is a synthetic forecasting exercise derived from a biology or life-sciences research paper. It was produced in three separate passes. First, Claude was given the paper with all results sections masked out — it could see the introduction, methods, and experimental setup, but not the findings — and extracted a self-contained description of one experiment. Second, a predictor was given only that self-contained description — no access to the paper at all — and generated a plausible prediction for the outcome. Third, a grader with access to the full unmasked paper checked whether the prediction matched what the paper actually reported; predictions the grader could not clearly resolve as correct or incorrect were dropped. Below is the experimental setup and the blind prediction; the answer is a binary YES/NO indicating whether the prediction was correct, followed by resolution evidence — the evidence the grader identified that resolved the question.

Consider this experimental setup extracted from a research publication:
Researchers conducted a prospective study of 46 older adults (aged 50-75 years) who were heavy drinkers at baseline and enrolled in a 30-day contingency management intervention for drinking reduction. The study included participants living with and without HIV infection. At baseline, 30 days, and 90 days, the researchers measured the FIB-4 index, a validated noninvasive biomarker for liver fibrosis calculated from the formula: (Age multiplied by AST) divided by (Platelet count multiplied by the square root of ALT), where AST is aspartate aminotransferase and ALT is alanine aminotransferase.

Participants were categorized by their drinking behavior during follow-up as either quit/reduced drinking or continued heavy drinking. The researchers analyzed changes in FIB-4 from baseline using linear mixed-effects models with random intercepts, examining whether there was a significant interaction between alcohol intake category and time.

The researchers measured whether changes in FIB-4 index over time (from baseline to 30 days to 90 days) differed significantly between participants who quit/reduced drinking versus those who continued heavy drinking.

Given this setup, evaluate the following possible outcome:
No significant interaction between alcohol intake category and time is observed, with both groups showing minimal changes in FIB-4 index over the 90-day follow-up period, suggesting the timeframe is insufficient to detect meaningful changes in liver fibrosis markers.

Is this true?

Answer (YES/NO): YES